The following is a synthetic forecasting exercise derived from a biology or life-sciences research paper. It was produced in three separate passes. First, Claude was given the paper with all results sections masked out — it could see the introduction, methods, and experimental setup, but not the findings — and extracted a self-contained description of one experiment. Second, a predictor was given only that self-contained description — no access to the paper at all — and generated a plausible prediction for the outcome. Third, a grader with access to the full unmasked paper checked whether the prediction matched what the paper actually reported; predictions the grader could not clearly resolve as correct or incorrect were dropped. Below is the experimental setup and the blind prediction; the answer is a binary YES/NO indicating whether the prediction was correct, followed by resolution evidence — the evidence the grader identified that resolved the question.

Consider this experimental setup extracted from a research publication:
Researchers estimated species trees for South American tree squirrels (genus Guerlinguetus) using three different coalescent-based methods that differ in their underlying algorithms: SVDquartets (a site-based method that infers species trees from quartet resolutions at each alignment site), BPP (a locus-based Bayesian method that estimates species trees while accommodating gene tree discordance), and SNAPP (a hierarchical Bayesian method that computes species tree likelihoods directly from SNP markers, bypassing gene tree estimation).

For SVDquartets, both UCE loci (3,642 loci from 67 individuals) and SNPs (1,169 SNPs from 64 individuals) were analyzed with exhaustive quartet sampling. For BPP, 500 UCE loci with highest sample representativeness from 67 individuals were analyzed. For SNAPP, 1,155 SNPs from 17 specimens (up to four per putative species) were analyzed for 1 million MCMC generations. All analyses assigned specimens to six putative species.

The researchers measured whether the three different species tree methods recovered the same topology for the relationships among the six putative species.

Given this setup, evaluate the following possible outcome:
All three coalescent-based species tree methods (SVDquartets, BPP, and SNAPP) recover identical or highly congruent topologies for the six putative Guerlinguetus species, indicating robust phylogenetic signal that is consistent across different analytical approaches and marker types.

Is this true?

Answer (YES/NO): NO